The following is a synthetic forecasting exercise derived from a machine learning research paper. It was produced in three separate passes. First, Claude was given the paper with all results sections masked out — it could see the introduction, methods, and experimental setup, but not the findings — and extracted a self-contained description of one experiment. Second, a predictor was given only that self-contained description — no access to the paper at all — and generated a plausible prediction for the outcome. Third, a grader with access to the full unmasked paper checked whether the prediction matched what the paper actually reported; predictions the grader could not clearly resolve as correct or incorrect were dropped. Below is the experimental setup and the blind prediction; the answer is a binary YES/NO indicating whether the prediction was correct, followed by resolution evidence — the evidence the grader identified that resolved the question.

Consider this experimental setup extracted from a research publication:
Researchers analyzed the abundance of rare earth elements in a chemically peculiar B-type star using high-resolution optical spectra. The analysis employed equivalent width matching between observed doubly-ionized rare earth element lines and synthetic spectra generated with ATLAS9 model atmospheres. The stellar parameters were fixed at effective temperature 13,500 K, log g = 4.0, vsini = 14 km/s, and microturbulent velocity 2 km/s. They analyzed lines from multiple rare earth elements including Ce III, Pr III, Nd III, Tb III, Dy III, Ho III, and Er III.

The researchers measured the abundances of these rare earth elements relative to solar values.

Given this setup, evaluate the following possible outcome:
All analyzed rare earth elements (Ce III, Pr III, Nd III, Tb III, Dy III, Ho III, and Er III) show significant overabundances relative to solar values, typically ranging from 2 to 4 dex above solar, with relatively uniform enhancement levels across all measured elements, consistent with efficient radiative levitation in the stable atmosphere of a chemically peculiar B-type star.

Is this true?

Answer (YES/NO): NO